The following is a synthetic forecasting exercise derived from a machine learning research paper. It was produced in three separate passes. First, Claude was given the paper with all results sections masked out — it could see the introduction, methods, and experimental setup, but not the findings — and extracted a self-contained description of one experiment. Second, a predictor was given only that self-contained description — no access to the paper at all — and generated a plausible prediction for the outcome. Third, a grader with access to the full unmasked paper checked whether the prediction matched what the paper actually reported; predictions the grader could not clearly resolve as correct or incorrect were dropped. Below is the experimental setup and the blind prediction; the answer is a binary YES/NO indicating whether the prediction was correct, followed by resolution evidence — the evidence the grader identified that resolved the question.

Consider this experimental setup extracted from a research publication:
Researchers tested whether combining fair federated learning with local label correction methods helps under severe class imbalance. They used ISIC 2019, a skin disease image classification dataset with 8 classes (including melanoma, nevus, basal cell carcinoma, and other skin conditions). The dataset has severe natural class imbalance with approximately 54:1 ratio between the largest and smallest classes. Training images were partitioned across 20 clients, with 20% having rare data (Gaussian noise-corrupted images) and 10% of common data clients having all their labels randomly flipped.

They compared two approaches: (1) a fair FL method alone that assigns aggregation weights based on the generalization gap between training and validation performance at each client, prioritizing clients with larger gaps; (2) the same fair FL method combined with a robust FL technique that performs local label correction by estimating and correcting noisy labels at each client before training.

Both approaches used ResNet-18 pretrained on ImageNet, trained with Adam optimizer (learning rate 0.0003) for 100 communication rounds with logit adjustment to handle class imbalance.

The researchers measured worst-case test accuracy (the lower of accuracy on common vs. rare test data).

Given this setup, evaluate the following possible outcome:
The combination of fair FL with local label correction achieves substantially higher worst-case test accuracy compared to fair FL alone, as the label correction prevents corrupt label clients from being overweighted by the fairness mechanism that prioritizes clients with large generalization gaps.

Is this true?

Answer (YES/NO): NO